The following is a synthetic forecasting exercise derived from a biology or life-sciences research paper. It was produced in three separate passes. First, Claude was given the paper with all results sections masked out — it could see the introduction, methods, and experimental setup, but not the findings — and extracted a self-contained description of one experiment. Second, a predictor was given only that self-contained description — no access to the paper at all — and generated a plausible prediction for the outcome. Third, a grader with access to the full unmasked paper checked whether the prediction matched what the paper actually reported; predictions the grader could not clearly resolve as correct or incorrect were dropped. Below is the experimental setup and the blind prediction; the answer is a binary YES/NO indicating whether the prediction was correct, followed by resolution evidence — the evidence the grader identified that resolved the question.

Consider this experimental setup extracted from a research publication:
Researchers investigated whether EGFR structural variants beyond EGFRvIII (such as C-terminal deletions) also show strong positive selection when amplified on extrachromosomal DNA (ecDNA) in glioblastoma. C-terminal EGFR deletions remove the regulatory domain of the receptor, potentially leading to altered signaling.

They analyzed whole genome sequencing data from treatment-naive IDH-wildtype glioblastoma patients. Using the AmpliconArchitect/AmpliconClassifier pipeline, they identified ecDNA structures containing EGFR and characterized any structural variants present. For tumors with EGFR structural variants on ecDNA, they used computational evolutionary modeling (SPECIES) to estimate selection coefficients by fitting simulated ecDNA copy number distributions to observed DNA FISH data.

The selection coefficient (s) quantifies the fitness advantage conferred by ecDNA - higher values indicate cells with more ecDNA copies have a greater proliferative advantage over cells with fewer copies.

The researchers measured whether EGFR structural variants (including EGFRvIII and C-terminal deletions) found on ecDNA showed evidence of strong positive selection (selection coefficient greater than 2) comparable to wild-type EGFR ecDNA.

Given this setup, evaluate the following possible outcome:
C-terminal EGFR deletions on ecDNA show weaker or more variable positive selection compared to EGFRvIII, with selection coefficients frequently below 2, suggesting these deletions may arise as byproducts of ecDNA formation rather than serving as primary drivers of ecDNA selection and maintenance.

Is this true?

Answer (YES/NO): NO